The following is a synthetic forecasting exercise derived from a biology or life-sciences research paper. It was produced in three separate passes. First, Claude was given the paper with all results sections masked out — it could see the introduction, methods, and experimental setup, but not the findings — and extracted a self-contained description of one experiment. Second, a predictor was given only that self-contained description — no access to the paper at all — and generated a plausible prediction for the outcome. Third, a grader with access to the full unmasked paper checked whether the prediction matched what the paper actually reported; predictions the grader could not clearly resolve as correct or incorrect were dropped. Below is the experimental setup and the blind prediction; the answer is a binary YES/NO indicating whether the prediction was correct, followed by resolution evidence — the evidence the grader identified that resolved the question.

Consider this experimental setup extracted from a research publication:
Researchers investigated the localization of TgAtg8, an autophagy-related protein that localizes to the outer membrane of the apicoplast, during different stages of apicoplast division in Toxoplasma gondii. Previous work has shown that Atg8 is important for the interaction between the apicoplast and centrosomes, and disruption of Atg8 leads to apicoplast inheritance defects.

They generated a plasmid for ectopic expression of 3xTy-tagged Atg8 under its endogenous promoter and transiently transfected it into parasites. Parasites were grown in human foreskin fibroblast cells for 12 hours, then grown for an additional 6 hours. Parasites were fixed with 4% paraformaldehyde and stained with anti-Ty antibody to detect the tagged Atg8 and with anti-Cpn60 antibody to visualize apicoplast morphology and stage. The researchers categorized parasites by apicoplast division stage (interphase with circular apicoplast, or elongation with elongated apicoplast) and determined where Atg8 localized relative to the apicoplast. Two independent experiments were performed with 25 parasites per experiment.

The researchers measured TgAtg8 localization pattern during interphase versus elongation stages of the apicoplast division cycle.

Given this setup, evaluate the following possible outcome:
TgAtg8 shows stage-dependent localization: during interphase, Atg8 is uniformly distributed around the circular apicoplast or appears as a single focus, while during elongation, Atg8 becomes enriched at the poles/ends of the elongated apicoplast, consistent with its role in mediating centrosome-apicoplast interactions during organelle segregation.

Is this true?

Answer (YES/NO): NO